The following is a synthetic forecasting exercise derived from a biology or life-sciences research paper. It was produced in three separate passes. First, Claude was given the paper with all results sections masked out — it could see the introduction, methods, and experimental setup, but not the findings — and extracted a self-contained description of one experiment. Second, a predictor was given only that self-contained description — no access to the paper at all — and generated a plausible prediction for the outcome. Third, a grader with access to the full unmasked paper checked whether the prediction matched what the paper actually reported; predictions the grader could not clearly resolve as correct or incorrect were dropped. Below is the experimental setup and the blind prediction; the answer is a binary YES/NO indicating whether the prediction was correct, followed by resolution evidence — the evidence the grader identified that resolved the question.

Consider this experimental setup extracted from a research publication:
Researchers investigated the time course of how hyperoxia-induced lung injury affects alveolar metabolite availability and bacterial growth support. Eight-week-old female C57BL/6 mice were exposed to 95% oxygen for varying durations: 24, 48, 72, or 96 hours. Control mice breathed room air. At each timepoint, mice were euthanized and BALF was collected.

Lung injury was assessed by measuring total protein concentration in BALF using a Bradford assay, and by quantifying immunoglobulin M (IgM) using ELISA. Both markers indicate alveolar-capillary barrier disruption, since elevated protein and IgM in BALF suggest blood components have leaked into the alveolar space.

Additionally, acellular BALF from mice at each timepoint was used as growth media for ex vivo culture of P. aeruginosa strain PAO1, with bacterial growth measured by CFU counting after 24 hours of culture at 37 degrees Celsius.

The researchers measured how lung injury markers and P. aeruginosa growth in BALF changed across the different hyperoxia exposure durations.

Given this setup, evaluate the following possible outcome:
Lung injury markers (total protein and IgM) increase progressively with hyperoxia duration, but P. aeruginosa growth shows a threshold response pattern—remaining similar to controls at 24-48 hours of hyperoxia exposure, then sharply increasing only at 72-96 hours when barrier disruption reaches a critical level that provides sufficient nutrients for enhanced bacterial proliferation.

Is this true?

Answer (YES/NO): NO